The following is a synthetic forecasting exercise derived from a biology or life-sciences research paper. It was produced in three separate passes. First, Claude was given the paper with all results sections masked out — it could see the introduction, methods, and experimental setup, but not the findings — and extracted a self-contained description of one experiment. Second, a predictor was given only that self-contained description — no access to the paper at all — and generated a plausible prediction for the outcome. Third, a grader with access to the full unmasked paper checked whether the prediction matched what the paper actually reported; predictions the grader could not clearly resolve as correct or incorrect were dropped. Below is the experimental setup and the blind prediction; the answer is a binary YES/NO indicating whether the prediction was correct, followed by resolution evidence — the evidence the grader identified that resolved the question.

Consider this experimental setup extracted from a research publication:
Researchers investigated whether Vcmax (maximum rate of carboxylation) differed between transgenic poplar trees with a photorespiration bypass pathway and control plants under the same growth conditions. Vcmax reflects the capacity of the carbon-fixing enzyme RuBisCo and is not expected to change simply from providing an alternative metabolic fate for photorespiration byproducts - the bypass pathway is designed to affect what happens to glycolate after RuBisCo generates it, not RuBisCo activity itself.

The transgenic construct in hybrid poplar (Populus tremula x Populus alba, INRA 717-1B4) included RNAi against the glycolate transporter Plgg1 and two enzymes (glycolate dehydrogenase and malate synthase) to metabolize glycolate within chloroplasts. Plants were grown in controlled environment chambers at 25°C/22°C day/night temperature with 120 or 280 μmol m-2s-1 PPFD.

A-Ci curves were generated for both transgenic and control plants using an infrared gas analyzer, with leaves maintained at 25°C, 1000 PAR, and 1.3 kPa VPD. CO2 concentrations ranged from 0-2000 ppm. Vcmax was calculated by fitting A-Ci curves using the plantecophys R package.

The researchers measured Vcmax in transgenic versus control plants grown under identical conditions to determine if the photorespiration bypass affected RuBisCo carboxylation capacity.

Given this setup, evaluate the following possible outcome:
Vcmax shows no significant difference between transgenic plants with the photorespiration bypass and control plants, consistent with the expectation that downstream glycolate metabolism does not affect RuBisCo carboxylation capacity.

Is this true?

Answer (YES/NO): YES